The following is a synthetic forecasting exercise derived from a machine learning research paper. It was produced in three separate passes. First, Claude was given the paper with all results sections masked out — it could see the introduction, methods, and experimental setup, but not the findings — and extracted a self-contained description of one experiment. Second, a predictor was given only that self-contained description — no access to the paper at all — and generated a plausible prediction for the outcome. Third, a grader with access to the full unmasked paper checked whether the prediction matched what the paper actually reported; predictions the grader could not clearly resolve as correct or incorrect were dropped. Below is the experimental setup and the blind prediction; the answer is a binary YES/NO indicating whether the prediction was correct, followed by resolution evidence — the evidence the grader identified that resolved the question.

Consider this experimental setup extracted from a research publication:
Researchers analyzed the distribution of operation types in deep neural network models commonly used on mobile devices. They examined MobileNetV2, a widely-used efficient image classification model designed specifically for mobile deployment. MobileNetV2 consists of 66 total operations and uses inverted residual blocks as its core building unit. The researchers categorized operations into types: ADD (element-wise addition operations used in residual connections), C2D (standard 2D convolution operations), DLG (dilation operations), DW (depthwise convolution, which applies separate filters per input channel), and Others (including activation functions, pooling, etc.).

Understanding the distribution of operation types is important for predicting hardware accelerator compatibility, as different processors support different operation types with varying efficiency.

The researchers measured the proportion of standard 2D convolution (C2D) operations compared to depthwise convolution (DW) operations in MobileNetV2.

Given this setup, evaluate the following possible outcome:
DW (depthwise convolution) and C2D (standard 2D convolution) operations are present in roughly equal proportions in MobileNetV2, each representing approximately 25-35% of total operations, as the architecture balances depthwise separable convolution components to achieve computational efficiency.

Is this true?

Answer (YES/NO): NO